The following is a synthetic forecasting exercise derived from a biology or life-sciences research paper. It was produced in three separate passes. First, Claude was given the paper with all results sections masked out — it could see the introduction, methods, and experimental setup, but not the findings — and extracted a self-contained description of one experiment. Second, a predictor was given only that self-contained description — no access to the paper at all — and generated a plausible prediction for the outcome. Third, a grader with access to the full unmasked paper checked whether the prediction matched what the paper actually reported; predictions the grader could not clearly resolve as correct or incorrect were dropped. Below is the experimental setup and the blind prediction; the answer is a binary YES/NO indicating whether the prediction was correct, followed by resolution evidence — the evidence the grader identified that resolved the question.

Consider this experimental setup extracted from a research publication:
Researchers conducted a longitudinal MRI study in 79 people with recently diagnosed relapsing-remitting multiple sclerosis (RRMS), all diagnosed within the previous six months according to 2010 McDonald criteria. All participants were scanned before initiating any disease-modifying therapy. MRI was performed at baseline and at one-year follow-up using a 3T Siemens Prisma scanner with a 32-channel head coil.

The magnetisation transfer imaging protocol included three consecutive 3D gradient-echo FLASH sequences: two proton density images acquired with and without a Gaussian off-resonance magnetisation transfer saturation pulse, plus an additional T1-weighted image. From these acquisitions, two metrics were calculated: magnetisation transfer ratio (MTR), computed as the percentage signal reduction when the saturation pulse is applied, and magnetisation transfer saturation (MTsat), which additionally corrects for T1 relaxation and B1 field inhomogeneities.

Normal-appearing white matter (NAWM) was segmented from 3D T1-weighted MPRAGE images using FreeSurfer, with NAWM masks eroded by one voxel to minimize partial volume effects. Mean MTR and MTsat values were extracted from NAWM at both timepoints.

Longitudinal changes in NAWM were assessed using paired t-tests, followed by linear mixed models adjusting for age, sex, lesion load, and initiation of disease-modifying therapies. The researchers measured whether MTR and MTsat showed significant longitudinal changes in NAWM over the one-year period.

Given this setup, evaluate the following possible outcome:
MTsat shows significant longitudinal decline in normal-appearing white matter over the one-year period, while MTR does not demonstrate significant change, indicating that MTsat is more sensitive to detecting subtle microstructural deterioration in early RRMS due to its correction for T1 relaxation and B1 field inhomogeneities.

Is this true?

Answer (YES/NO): YES